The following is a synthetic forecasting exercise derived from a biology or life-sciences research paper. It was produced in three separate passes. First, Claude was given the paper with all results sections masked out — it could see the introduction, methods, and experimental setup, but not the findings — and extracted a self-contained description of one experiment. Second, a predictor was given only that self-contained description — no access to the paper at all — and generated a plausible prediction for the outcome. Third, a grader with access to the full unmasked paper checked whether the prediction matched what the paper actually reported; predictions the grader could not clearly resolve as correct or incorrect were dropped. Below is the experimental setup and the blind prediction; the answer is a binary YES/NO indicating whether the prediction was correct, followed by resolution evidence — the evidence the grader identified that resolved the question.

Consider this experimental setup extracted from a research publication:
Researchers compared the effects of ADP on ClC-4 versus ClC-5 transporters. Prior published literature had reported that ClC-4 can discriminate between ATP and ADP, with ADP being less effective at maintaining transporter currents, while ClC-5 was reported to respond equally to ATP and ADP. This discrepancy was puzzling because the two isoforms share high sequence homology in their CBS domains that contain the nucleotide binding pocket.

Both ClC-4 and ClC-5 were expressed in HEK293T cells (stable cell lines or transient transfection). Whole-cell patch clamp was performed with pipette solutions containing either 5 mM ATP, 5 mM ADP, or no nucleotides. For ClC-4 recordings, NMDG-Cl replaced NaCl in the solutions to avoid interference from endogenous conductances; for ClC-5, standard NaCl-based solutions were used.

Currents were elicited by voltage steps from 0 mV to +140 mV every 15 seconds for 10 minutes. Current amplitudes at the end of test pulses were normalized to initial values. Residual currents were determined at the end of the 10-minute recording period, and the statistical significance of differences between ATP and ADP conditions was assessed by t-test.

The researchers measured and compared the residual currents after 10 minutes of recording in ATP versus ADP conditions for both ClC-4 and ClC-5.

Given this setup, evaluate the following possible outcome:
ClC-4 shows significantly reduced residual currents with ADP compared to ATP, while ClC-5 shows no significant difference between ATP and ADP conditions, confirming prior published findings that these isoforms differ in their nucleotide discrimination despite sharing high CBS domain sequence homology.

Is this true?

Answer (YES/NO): NO